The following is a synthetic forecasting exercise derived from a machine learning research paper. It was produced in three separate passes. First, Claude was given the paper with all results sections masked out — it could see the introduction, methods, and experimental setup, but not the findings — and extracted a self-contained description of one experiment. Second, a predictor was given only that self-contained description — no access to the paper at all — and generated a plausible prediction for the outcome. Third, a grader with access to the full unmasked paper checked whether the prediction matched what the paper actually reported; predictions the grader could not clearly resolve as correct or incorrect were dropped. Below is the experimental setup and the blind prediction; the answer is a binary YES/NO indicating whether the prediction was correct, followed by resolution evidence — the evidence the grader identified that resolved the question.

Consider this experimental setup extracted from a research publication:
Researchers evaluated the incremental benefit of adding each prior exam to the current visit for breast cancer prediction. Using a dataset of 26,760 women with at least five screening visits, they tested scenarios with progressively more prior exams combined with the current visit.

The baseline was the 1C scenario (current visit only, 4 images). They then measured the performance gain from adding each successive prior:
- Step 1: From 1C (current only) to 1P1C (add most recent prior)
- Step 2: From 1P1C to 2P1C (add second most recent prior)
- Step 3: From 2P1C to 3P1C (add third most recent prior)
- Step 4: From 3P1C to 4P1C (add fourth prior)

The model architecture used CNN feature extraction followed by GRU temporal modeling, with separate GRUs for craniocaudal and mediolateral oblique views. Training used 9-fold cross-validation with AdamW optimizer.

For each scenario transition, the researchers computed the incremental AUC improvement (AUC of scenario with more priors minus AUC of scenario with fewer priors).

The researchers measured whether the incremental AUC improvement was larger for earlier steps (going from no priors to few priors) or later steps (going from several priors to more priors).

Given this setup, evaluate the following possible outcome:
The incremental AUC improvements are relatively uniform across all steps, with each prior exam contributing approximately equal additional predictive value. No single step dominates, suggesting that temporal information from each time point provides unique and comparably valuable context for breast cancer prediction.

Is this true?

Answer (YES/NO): NO